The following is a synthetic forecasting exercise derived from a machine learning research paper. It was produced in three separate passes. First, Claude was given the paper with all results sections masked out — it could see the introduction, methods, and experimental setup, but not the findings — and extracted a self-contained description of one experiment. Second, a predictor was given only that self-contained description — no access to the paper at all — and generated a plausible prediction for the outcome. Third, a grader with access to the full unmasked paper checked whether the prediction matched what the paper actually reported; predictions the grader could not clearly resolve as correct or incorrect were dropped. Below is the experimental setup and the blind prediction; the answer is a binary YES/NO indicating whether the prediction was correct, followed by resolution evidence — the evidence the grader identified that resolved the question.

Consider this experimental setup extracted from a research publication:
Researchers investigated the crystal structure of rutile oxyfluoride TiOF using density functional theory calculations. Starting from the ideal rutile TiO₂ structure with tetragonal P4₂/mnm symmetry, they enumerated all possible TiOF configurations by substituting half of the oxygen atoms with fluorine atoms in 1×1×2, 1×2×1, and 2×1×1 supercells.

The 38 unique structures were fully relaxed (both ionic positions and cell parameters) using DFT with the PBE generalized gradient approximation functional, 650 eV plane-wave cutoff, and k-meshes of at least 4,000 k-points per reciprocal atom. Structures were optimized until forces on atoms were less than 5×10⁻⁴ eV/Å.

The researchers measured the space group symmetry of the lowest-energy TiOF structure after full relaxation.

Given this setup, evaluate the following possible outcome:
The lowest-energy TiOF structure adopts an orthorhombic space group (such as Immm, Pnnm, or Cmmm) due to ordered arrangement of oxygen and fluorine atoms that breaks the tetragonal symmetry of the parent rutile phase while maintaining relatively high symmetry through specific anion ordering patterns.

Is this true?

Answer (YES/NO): NO